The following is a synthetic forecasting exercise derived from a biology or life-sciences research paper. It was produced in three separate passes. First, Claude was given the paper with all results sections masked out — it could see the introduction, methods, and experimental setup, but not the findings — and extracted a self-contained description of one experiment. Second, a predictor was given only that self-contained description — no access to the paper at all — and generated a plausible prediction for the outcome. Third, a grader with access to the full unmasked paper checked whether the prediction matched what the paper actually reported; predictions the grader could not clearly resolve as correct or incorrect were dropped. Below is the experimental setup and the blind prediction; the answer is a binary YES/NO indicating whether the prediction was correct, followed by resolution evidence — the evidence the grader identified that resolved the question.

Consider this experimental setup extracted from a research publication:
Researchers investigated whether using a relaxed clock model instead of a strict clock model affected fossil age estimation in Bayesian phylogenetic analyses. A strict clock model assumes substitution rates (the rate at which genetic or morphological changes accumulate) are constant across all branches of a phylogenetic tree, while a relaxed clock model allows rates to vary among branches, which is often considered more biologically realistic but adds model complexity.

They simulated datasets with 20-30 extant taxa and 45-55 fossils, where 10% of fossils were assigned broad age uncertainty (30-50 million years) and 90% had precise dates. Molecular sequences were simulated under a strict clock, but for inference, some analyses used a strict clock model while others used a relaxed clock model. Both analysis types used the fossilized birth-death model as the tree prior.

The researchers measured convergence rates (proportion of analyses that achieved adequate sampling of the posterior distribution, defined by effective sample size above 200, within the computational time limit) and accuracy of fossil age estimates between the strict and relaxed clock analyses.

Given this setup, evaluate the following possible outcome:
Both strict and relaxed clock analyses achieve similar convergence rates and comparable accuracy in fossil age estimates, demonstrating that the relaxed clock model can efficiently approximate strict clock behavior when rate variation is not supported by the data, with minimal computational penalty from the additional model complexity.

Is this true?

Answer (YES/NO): NO